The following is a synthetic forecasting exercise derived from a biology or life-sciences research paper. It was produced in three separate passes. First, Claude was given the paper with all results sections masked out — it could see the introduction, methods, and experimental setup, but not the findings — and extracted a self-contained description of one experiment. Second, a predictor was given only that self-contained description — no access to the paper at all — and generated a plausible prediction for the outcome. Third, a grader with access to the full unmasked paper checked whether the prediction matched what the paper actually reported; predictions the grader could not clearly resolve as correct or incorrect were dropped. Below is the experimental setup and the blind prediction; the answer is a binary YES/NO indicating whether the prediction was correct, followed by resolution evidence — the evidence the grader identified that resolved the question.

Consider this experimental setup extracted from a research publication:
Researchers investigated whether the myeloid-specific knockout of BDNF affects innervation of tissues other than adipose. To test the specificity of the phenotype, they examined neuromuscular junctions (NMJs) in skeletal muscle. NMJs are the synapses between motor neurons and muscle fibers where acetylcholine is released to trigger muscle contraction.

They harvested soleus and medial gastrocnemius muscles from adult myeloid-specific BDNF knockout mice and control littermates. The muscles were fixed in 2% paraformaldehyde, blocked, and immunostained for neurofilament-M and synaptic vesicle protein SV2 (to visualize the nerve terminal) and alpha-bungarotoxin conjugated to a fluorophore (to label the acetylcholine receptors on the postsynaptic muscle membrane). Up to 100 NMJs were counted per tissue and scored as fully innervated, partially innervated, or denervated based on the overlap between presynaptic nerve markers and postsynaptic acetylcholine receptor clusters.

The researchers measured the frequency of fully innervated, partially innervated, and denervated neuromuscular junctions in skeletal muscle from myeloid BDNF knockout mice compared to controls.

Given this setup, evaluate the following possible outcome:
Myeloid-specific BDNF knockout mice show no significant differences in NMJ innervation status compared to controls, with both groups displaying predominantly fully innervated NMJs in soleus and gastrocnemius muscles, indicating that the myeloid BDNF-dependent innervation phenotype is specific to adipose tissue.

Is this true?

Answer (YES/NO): YES